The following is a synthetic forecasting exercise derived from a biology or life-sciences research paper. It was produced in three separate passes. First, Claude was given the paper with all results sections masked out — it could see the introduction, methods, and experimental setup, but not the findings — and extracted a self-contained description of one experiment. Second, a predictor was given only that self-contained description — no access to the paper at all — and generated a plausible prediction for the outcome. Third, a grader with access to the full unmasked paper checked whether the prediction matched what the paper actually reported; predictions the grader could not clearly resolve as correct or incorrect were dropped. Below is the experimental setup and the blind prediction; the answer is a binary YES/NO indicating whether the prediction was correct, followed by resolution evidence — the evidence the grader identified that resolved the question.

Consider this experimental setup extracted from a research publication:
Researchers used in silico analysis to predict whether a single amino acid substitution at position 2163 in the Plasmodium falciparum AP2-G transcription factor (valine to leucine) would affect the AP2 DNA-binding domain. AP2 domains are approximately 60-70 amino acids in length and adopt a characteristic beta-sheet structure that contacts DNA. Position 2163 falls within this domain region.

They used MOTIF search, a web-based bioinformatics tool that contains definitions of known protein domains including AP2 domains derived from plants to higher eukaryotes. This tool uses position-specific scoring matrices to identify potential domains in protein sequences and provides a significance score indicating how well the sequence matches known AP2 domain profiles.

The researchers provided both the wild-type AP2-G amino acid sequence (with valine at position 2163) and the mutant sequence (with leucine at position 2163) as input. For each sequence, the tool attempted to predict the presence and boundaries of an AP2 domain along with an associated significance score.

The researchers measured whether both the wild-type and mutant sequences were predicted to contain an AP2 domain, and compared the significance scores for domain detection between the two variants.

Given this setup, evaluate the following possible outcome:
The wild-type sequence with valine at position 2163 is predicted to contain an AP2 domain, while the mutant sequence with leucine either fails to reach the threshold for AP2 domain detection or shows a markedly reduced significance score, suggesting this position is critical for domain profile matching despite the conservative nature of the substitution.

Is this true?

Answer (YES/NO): YES